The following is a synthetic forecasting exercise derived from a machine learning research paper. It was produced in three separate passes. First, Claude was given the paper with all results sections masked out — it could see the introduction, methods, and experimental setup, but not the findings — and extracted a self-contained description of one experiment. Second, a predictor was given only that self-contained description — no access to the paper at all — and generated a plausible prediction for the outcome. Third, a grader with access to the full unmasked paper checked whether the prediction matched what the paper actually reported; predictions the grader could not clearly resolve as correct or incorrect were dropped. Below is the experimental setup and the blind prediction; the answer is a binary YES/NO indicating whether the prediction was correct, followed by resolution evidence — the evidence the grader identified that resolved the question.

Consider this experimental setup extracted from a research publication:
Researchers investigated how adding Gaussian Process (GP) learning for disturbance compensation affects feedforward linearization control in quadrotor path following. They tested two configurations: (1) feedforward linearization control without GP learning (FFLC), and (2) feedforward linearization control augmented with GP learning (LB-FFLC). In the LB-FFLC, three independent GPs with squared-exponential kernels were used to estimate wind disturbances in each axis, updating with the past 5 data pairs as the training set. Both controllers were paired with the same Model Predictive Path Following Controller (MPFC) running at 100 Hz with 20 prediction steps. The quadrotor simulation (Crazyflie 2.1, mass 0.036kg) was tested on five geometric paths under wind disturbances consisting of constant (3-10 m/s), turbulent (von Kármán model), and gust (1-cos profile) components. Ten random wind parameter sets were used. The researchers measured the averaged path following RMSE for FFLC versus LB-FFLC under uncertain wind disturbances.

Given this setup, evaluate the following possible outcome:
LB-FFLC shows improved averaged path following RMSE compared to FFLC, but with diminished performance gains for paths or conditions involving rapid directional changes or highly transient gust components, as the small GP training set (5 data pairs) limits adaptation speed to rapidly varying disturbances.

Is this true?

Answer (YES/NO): NO